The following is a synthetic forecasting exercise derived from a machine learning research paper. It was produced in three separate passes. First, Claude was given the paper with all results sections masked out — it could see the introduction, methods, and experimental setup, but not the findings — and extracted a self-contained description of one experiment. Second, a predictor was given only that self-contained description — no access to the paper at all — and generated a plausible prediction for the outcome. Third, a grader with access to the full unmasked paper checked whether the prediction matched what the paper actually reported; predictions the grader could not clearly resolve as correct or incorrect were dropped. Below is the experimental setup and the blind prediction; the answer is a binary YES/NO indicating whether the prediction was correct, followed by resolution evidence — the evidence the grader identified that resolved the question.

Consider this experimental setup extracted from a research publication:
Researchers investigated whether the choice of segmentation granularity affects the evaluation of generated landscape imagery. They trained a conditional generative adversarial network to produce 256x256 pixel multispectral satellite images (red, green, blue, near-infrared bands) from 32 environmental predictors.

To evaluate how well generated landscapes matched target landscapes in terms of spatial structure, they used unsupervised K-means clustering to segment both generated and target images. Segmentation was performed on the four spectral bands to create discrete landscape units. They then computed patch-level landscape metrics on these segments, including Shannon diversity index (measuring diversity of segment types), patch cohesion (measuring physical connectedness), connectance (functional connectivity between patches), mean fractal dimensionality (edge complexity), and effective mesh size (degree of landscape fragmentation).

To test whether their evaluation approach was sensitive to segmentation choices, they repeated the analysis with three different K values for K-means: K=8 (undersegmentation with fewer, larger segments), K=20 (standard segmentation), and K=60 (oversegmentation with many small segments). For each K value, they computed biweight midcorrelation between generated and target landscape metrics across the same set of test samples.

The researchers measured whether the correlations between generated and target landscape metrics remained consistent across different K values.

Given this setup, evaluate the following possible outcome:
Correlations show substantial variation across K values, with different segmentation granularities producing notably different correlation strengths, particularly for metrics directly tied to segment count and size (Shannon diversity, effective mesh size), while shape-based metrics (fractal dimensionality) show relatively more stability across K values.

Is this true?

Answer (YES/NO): NO